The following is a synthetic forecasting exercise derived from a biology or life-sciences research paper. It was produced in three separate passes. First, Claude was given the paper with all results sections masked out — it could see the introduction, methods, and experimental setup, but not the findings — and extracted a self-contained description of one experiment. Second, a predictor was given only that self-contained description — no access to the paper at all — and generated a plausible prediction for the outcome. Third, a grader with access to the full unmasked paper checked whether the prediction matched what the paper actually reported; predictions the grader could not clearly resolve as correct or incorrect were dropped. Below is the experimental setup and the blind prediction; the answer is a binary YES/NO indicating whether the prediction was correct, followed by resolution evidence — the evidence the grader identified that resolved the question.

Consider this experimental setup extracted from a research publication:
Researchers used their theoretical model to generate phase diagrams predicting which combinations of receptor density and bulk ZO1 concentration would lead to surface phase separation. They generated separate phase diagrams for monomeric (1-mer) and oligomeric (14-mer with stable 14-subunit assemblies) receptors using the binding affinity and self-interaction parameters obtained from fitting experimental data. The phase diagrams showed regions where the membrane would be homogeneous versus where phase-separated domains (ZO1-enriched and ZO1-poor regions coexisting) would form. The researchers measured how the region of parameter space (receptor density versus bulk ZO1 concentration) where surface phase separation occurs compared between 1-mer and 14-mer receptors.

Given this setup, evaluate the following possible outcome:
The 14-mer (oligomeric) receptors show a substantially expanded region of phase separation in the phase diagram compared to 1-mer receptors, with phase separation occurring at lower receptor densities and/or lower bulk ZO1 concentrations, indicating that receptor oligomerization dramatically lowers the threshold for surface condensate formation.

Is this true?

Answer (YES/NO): YES